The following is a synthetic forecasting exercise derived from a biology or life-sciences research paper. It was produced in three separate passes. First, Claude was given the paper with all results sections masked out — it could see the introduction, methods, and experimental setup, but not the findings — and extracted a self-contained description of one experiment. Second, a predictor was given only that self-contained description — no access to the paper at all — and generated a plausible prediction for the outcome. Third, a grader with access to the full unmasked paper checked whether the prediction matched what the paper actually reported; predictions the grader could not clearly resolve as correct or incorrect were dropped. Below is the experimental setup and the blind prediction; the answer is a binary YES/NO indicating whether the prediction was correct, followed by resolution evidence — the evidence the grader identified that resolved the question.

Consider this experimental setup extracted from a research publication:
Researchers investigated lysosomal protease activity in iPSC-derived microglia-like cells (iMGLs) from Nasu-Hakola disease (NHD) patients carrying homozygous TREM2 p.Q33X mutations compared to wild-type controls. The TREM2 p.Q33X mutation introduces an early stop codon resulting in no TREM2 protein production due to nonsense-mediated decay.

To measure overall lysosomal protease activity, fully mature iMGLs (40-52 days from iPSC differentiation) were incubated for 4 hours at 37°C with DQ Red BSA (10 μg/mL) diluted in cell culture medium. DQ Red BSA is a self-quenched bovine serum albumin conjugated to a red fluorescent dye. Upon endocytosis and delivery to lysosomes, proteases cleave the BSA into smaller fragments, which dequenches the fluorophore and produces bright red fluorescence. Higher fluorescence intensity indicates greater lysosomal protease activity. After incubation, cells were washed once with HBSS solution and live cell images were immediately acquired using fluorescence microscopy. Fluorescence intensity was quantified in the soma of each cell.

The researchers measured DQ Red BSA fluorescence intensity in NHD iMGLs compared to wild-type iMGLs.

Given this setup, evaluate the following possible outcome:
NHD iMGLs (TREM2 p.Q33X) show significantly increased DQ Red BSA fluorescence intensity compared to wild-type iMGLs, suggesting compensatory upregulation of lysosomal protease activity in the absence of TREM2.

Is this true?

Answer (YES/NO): NO